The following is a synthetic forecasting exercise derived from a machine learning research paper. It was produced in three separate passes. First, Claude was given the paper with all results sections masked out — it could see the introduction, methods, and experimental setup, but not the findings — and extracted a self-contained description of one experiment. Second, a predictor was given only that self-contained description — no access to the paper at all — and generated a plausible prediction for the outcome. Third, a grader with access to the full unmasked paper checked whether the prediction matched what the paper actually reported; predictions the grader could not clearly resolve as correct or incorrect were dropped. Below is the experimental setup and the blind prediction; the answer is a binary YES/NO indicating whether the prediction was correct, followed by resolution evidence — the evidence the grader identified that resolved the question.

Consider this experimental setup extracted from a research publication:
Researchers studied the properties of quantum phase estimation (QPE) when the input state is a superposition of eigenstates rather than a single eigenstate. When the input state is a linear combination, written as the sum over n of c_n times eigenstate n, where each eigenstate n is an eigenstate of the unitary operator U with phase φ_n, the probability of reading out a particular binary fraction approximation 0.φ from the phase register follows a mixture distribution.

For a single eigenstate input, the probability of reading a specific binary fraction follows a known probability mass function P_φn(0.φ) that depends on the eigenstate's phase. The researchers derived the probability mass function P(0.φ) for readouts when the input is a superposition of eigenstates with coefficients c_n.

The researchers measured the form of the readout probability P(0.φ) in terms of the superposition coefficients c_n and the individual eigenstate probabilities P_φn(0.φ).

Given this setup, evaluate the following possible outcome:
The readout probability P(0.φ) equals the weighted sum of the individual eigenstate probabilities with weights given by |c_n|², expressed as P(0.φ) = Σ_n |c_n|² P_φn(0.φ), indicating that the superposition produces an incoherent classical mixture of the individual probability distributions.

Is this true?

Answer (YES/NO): YES